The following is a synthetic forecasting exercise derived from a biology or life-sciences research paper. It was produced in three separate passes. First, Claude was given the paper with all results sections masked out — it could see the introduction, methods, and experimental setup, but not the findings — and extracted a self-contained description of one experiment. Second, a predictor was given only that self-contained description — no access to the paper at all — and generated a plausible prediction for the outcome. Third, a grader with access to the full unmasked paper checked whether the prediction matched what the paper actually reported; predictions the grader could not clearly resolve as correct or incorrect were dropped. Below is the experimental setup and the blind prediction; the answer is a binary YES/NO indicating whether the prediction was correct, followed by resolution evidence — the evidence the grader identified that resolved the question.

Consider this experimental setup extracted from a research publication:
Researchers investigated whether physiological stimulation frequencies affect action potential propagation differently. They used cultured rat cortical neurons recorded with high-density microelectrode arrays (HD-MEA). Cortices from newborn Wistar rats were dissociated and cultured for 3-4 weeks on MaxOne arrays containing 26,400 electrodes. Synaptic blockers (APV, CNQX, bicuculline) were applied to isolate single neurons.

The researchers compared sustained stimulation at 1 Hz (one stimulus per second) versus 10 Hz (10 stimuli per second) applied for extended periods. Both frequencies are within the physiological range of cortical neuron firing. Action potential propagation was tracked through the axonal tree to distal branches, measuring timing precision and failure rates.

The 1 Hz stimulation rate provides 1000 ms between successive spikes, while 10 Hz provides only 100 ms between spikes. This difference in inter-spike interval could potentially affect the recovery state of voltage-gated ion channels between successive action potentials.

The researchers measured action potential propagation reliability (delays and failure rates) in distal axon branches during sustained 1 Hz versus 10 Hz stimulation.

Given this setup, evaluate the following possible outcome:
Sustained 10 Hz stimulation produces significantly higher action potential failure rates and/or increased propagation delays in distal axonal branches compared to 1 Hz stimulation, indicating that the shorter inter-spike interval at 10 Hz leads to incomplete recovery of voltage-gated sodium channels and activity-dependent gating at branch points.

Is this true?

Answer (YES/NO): YES